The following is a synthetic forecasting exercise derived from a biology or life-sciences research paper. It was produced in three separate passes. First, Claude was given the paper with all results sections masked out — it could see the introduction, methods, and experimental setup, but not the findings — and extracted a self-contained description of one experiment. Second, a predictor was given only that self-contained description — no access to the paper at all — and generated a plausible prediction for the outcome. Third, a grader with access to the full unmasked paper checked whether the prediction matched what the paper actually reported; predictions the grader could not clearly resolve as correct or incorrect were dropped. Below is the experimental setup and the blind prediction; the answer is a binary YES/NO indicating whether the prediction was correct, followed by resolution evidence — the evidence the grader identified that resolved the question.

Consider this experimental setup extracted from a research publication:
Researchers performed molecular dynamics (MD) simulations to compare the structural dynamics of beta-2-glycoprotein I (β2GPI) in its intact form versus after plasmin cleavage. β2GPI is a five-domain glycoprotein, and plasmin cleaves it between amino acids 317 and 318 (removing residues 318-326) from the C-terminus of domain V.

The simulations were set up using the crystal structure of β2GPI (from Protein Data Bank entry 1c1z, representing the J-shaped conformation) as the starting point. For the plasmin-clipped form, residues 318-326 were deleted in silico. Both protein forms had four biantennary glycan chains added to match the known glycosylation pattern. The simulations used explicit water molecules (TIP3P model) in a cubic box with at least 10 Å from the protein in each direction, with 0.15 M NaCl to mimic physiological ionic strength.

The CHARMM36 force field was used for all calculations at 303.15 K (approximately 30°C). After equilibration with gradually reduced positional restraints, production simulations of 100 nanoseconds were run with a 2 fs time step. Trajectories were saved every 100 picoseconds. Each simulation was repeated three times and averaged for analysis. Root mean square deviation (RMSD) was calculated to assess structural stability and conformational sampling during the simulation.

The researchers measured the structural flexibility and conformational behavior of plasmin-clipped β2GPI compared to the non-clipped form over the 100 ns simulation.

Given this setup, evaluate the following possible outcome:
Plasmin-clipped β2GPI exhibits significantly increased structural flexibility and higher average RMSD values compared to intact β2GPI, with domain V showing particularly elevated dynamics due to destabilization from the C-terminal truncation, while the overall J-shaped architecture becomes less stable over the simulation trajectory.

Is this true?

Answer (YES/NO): YES